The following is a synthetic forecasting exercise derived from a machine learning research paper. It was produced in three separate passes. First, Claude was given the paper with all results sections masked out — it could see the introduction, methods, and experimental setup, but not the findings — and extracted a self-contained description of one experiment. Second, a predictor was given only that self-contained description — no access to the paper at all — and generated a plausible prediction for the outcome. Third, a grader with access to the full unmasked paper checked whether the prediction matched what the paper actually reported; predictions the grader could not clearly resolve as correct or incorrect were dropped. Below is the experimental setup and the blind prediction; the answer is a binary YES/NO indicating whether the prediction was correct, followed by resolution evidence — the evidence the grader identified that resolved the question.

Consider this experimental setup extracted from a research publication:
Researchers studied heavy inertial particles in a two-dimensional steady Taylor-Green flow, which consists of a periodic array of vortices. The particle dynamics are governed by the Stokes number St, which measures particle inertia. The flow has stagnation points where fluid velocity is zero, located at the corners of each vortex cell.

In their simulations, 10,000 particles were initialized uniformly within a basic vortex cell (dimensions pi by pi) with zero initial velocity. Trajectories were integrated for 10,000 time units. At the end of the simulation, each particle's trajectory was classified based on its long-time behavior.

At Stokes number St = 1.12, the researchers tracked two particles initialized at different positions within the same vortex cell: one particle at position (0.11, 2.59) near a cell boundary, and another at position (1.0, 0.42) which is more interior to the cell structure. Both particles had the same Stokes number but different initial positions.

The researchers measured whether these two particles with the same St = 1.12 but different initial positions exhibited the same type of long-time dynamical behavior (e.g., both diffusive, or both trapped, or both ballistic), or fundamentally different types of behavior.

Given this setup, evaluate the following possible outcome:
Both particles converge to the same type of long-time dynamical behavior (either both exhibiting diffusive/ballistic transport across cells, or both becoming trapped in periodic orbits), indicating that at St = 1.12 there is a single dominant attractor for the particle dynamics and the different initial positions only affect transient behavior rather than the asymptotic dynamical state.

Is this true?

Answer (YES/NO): NO